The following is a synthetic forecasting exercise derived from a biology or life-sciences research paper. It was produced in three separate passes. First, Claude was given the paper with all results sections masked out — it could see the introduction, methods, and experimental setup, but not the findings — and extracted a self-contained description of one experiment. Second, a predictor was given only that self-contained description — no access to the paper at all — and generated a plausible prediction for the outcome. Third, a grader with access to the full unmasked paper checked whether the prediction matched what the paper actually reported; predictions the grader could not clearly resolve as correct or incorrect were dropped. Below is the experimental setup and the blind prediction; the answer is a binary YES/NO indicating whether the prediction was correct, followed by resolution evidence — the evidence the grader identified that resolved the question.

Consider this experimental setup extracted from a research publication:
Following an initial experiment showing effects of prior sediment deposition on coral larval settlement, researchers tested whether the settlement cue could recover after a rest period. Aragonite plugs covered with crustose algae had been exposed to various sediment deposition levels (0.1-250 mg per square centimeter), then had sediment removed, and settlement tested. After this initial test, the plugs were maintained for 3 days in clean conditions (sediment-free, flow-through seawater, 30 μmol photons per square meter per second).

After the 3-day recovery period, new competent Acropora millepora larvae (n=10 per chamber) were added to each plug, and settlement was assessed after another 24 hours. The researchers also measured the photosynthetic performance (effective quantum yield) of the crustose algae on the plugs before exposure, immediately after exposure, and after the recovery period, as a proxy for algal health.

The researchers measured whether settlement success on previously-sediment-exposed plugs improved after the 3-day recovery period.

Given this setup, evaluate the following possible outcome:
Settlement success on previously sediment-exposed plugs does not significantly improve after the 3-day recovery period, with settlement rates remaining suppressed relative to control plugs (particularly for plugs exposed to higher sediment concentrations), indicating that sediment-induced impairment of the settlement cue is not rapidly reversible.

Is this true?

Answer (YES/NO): NO